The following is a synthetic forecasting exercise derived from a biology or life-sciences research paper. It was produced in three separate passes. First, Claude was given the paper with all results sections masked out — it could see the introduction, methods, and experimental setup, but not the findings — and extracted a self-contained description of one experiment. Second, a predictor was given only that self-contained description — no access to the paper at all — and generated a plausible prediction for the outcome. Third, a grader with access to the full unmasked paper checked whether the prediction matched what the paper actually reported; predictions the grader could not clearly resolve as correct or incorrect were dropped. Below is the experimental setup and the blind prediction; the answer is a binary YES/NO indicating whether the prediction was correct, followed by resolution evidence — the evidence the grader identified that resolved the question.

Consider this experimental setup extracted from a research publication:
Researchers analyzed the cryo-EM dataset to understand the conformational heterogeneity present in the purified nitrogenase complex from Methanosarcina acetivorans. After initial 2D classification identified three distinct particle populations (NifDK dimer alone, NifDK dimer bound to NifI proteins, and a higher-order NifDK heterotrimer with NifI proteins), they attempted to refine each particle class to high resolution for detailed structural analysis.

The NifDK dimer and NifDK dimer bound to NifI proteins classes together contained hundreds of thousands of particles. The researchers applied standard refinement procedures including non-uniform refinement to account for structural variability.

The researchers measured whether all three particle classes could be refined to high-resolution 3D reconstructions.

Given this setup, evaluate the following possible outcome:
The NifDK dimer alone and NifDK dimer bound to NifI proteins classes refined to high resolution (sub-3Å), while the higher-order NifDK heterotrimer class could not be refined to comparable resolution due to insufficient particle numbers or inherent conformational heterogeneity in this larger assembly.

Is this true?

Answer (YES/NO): NO